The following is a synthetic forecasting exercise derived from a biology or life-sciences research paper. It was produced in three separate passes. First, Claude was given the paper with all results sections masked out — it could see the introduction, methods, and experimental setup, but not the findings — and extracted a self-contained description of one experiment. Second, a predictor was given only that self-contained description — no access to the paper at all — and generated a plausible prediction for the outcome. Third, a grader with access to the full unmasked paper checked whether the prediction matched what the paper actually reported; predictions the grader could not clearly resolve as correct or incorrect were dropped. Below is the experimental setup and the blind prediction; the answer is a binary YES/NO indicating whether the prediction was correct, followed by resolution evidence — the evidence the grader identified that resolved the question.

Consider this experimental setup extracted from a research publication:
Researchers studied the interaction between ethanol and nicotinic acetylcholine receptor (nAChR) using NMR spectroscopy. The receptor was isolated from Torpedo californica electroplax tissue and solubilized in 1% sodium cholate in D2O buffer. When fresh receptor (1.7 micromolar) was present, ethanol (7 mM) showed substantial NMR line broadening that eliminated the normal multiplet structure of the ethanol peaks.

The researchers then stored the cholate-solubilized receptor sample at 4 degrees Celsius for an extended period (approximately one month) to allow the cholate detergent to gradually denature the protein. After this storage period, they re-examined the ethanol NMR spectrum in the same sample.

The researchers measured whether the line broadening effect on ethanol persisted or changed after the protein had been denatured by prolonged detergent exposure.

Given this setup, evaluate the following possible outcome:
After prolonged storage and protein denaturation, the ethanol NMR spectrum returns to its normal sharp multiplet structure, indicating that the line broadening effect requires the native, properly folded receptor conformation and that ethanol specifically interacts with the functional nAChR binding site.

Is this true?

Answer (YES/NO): YES